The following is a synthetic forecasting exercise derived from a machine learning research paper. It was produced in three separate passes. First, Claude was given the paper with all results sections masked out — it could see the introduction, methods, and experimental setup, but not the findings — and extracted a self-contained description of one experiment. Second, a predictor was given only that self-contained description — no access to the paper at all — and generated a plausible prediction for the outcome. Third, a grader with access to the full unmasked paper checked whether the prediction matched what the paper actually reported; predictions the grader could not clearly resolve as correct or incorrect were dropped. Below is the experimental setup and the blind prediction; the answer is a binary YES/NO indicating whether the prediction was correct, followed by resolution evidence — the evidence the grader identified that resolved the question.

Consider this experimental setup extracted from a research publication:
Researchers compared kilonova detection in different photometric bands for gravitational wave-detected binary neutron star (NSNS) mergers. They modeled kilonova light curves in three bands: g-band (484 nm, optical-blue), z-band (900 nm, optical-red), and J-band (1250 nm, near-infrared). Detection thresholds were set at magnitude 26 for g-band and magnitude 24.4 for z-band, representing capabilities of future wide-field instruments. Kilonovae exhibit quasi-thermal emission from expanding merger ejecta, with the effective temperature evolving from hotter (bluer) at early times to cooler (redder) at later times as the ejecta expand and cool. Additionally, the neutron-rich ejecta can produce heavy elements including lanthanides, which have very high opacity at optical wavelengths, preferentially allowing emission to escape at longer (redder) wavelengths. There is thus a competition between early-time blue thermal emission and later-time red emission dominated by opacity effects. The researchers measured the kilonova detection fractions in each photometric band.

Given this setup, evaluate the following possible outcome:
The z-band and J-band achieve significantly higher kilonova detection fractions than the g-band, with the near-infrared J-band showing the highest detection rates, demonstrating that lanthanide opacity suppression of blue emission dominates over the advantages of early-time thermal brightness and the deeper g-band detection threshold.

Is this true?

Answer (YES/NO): NO